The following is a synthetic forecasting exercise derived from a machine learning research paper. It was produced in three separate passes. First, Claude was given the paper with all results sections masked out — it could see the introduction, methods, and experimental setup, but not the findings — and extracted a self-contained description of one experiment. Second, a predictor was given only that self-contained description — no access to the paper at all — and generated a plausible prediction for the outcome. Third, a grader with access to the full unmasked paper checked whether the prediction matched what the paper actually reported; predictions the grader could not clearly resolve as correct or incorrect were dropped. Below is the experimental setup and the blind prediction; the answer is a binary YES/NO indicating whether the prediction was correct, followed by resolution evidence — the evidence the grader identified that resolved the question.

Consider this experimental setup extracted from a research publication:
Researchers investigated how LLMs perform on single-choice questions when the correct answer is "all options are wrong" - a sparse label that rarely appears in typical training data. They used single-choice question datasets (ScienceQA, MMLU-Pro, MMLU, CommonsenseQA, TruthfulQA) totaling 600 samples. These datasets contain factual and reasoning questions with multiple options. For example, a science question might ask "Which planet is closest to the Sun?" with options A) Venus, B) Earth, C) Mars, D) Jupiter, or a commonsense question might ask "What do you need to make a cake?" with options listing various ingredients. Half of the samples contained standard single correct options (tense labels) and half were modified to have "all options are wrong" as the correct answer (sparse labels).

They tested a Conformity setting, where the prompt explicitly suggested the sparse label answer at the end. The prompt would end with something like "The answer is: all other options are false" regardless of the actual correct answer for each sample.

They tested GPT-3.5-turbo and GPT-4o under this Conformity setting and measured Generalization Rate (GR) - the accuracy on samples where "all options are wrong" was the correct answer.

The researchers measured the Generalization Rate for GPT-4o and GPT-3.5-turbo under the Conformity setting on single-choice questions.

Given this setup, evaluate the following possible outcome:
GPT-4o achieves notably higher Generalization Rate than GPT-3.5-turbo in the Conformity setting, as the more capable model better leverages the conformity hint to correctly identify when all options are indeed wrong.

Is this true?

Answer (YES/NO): NO